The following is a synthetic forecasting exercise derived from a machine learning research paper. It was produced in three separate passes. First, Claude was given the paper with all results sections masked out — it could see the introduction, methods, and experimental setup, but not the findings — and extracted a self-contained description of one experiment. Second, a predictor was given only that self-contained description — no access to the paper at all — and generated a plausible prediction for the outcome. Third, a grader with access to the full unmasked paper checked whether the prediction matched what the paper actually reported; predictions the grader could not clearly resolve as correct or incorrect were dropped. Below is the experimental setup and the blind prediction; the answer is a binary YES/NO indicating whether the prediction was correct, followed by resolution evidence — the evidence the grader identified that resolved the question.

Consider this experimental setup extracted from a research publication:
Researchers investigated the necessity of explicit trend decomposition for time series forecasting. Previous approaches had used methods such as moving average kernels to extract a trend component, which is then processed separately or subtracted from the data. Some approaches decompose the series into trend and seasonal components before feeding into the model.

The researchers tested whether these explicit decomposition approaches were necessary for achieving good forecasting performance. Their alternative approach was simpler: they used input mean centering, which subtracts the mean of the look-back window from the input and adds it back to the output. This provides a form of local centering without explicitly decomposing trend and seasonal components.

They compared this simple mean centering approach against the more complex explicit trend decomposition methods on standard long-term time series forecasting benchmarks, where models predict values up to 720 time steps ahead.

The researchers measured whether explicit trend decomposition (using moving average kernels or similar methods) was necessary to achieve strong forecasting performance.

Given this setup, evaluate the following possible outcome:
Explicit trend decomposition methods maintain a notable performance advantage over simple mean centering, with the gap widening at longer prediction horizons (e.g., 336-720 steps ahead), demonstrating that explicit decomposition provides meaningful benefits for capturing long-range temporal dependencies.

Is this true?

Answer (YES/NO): NO